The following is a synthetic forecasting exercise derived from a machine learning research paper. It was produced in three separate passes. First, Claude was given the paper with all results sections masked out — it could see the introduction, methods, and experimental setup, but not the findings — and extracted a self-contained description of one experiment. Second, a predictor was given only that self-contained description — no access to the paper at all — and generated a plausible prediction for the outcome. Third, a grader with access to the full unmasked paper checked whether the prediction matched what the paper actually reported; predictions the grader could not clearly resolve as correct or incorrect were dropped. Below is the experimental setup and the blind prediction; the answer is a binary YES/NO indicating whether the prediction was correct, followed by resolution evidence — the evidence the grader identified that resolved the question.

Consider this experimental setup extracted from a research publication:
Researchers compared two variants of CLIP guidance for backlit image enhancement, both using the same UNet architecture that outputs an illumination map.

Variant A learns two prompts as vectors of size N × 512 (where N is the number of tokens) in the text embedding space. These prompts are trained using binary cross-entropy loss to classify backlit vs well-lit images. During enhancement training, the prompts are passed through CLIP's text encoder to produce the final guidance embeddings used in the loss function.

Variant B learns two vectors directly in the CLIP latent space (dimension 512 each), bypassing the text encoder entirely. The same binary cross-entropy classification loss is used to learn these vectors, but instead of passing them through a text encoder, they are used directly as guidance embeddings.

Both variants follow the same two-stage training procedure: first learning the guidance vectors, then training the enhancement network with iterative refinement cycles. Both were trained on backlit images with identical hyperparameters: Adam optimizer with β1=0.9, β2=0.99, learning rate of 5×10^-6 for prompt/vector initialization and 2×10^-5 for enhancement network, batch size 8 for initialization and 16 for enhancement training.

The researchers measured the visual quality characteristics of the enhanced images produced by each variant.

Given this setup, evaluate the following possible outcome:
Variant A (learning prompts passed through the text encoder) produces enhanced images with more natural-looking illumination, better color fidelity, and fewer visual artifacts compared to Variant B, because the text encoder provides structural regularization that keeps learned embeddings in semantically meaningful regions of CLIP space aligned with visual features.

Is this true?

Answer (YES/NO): NO